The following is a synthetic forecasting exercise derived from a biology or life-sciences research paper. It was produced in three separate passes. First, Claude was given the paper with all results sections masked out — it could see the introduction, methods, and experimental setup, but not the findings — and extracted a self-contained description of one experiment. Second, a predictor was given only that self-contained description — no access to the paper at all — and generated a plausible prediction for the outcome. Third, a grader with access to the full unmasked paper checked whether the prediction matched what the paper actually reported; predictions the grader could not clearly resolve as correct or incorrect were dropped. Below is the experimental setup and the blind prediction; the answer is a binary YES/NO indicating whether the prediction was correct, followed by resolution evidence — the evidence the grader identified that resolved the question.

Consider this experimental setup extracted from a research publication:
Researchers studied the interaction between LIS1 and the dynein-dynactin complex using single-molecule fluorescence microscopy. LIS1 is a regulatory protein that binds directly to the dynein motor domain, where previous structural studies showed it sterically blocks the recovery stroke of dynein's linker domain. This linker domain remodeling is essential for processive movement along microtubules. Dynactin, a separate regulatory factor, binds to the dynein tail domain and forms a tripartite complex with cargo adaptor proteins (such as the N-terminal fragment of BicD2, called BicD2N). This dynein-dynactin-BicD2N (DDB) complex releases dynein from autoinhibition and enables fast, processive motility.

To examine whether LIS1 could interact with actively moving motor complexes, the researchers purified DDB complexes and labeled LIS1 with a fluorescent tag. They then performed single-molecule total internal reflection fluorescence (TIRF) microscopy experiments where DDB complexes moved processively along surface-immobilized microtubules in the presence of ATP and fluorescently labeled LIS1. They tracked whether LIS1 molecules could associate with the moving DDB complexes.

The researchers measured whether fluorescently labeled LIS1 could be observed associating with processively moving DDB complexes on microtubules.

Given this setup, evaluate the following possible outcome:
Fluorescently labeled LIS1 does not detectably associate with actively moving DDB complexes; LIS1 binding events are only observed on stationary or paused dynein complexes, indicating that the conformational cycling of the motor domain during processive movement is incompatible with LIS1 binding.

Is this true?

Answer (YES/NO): NO